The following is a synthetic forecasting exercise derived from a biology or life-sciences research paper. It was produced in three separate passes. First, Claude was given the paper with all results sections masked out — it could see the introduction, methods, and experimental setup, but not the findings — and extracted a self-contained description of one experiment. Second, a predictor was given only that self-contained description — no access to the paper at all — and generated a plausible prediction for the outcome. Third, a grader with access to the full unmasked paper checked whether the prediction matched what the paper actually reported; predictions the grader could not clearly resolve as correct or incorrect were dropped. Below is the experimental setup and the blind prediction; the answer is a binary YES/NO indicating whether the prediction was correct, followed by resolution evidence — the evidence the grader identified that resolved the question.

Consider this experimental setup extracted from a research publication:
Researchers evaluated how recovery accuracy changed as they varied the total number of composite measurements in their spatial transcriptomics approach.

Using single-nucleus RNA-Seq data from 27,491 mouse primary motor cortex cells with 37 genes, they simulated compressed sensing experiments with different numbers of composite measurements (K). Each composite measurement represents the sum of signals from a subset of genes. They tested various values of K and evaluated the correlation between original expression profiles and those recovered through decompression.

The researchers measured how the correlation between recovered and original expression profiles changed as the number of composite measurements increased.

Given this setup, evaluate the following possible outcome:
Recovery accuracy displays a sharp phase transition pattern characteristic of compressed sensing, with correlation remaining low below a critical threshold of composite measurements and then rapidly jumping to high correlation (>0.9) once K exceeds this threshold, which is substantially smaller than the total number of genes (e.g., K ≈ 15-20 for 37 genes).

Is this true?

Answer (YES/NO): NO